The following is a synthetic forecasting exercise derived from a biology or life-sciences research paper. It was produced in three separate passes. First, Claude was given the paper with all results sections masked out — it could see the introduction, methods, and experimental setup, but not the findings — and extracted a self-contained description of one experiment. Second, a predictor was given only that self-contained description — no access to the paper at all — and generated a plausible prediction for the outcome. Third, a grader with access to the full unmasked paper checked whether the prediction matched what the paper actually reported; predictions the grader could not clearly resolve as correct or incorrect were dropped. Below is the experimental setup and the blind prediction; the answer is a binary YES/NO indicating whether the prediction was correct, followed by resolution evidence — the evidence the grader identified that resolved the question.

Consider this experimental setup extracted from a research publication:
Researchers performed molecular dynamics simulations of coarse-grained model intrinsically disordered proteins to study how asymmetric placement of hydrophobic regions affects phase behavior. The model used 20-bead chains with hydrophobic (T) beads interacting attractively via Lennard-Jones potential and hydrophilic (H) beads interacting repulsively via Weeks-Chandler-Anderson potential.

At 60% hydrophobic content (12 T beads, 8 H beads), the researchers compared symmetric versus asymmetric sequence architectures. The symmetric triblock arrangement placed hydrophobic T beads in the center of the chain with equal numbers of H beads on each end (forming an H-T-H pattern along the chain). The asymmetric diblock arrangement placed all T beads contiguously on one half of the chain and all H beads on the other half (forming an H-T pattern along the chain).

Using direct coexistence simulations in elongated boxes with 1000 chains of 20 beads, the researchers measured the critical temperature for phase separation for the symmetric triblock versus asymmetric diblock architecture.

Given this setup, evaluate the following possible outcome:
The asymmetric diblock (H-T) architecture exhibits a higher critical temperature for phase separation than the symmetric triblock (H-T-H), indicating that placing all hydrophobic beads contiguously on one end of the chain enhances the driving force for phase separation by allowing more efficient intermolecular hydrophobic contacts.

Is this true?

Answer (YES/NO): NO